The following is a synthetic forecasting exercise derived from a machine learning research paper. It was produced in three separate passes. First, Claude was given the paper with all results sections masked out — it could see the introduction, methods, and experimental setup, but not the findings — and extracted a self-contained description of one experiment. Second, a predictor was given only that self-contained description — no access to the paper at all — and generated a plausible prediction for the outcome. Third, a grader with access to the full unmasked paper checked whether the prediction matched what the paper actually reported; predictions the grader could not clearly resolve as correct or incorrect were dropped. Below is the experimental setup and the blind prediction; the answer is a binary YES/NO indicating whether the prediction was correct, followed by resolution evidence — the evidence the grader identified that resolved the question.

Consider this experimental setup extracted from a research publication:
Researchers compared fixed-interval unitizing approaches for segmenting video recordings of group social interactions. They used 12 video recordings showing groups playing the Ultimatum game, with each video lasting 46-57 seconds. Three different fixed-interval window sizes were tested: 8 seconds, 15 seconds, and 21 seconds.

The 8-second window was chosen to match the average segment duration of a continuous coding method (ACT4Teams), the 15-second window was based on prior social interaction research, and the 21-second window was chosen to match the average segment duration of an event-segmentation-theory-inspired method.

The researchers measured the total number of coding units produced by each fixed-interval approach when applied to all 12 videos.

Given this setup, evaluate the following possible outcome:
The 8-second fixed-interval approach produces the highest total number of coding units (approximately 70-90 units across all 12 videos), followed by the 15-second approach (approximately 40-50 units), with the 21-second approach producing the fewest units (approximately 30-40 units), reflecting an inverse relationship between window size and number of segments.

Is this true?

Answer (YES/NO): YES